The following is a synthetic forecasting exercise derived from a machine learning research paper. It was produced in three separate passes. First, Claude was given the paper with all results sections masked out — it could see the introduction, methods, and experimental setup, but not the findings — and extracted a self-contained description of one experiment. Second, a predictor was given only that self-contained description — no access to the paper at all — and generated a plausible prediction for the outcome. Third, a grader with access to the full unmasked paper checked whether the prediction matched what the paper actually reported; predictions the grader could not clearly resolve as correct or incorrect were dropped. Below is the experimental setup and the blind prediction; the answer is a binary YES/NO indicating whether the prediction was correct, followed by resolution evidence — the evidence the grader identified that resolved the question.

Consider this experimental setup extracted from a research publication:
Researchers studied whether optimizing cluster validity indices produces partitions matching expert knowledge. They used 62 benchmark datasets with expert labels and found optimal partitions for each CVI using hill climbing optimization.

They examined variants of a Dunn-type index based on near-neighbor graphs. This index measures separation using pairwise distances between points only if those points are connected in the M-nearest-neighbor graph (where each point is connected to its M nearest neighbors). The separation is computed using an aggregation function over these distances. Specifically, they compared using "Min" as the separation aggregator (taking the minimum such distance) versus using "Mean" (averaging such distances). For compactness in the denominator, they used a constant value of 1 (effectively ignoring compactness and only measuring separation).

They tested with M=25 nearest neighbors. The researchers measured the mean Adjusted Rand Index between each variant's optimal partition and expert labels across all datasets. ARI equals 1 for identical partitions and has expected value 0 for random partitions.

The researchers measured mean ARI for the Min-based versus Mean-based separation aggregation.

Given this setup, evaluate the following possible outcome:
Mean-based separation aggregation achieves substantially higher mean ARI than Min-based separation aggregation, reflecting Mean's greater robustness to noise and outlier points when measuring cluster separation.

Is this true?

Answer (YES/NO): NO